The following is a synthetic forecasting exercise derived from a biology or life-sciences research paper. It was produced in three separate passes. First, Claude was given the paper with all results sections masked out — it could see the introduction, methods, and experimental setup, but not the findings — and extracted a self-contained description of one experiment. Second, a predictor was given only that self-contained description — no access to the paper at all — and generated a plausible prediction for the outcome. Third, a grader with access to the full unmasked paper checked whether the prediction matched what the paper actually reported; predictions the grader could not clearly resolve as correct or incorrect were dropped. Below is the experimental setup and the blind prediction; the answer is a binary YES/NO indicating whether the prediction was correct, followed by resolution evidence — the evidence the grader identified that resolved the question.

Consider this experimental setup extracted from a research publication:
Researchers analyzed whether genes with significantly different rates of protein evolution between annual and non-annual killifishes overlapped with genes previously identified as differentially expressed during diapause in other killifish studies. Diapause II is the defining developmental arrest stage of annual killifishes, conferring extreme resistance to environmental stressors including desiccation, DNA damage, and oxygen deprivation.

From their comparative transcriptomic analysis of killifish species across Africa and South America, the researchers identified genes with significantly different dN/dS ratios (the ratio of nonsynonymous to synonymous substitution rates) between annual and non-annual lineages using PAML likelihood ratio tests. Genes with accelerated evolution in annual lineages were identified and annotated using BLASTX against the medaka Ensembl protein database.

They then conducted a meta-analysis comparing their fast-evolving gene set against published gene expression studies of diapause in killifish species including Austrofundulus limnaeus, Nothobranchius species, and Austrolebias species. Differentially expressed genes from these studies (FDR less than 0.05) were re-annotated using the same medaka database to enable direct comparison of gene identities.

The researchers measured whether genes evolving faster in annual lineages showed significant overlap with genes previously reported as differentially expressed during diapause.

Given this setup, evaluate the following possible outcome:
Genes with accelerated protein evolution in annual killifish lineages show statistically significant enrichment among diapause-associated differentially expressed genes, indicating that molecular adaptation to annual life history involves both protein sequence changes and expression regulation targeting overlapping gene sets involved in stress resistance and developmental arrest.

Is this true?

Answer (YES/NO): NO